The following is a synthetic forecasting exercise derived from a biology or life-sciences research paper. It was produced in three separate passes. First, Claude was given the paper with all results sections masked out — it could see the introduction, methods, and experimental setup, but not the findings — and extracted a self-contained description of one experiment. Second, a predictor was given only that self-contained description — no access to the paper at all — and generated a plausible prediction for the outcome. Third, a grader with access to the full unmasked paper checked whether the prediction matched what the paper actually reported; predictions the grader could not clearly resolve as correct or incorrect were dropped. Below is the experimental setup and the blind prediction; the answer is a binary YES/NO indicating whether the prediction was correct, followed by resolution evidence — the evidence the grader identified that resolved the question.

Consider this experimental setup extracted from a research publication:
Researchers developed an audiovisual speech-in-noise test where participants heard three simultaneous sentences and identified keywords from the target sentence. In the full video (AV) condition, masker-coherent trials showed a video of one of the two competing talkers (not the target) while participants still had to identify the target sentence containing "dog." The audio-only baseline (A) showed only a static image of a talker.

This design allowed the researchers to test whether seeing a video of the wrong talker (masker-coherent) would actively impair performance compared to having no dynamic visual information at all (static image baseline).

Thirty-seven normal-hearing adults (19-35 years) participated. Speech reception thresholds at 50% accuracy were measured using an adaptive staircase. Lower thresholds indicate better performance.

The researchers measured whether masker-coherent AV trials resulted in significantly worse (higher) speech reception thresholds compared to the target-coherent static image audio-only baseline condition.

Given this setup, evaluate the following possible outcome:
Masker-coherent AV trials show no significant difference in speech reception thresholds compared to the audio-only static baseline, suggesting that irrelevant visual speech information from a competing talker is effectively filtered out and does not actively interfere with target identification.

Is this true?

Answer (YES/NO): NO